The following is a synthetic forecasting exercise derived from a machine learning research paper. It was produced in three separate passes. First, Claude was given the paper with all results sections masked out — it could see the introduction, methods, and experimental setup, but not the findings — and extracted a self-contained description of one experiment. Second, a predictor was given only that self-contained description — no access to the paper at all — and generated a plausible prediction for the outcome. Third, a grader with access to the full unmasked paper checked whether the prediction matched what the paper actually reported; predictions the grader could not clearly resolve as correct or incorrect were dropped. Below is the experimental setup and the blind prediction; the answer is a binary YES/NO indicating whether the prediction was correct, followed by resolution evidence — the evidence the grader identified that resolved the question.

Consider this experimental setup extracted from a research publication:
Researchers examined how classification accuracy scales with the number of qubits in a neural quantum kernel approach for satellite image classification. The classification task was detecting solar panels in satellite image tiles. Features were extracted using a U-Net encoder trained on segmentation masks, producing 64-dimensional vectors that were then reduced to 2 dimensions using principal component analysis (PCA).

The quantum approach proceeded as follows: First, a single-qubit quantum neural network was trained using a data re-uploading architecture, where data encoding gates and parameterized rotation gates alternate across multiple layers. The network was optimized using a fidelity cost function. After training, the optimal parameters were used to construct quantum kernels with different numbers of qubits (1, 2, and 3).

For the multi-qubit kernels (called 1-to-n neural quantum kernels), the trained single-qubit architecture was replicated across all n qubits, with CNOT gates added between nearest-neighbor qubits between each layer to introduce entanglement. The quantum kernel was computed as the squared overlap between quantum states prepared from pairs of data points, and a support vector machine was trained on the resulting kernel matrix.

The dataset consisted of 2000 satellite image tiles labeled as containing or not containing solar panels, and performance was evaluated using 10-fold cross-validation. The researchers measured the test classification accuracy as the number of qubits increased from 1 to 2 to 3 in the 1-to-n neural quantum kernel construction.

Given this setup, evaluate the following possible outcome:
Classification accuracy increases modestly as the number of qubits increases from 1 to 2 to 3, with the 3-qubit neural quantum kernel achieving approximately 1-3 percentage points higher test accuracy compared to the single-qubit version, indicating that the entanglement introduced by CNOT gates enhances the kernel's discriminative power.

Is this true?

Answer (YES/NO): NO